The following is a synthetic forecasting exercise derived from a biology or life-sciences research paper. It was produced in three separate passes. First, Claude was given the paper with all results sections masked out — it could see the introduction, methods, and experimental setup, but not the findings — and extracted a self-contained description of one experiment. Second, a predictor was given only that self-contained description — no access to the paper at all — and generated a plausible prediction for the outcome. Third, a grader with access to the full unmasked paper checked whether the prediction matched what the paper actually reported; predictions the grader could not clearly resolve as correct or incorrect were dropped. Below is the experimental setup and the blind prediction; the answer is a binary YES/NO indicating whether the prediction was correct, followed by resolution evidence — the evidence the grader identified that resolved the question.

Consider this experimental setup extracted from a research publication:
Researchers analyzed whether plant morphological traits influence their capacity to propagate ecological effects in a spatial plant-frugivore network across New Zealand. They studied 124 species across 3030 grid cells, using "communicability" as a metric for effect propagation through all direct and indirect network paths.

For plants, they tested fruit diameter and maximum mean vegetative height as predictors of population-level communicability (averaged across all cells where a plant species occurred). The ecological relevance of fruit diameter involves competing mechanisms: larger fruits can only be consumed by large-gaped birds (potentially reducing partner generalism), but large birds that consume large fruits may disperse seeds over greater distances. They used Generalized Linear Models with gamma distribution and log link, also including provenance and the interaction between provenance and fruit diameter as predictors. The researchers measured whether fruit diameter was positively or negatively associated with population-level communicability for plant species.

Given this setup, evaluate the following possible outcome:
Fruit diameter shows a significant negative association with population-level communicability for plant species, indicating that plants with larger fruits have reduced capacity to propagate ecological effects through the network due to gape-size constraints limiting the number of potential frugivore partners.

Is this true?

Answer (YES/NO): NO